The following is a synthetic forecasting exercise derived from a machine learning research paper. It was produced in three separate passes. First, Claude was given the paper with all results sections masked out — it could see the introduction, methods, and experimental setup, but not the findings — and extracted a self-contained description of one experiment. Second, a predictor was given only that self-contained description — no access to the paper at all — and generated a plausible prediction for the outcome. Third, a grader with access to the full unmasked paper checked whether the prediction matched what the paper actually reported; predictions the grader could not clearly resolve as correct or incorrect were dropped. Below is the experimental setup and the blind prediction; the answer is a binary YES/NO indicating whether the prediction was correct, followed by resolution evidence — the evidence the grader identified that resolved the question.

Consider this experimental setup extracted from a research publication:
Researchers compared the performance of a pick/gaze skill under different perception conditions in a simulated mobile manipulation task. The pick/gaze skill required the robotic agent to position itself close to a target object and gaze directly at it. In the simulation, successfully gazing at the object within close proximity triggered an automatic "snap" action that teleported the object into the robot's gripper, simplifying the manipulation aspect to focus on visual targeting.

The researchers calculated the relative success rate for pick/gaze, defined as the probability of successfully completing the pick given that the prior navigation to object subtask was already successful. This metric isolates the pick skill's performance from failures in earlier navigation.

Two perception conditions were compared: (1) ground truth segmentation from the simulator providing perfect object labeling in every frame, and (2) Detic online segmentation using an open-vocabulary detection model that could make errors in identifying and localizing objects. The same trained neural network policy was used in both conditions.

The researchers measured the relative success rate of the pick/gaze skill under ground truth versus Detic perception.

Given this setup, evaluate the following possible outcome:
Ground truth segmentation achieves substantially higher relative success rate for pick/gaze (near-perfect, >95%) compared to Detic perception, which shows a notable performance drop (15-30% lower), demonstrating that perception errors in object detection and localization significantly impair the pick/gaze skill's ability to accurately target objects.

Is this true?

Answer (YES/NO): NO